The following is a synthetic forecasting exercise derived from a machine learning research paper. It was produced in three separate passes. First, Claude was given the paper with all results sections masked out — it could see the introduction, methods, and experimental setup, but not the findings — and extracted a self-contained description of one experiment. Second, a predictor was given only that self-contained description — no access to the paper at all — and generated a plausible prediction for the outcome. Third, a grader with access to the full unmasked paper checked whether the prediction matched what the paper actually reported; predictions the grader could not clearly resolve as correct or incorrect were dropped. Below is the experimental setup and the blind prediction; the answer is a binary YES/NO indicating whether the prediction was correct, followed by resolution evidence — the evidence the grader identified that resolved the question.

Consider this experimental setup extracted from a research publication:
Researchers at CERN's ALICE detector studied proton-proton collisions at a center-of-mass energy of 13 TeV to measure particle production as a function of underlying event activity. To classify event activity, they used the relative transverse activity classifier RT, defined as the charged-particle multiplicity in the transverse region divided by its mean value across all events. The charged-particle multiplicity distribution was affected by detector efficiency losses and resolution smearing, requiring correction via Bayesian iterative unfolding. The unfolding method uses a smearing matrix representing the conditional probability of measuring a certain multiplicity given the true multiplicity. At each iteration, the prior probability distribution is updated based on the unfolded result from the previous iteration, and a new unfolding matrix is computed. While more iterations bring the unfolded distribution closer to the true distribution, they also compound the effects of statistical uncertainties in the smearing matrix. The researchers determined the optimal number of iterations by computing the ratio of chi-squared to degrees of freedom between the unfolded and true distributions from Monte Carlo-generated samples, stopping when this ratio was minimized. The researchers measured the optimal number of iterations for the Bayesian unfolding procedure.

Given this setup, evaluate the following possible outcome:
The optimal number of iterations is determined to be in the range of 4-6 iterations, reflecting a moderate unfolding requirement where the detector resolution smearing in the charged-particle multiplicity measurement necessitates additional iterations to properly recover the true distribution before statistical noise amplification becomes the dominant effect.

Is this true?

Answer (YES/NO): NO